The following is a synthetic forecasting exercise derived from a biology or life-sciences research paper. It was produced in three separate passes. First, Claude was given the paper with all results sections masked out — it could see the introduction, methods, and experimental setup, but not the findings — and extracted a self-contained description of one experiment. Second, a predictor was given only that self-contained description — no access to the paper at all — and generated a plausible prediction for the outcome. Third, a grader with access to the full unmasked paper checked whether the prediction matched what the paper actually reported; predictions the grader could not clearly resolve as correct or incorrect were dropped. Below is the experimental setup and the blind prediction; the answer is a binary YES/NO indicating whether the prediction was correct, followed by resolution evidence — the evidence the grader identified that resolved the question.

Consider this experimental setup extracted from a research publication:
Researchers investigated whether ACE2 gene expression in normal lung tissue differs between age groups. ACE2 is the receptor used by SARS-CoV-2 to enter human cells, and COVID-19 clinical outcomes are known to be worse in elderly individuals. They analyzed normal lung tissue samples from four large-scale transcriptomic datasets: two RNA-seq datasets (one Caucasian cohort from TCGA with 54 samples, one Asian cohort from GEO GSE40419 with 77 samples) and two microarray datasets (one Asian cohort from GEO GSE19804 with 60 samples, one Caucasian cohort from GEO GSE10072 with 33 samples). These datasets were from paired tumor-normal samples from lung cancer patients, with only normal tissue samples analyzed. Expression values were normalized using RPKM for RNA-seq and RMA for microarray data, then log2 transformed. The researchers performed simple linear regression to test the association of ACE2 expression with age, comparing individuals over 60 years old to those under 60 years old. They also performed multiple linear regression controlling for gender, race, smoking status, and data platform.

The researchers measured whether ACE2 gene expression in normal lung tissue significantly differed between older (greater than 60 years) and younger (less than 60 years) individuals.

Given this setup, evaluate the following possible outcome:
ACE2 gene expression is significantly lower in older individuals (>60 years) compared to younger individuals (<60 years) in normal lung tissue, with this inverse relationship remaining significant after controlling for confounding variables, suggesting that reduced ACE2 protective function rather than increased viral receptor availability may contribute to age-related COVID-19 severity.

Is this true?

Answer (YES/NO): NO